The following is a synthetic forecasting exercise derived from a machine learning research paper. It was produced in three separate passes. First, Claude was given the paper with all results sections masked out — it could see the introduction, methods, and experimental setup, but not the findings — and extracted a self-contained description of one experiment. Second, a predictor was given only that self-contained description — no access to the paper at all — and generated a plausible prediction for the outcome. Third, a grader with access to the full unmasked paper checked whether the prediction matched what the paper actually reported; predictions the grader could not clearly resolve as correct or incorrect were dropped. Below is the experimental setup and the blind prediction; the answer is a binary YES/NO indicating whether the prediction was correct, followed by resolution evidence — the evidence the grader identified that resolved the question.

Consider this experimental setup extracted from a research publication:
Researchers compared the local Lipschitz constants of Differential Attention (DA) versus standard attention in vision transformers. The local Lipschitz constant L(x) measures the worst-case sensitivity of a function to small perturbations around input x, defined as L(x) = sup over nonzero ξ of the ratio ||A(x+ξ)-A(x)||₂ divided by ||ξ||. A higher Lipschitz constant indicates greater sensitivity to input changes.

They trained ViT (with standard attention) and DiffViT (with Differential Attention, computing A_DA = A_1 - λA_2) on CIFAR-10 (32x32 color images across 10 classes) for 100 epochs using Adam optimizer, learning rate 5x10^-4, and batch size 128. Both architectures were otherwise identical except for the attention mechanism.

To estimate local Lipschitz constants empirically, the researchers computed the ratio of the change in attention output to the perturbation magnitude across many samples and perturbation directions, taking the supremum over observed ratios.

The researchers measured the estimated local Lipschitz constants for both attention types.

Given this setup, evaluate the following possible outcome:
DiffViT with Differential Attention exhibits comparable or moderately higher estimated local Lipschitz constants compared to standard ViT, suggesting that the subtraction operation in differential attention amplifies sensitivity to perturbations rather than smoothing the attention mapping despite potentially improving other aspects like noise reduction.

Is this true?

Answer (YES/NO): NO